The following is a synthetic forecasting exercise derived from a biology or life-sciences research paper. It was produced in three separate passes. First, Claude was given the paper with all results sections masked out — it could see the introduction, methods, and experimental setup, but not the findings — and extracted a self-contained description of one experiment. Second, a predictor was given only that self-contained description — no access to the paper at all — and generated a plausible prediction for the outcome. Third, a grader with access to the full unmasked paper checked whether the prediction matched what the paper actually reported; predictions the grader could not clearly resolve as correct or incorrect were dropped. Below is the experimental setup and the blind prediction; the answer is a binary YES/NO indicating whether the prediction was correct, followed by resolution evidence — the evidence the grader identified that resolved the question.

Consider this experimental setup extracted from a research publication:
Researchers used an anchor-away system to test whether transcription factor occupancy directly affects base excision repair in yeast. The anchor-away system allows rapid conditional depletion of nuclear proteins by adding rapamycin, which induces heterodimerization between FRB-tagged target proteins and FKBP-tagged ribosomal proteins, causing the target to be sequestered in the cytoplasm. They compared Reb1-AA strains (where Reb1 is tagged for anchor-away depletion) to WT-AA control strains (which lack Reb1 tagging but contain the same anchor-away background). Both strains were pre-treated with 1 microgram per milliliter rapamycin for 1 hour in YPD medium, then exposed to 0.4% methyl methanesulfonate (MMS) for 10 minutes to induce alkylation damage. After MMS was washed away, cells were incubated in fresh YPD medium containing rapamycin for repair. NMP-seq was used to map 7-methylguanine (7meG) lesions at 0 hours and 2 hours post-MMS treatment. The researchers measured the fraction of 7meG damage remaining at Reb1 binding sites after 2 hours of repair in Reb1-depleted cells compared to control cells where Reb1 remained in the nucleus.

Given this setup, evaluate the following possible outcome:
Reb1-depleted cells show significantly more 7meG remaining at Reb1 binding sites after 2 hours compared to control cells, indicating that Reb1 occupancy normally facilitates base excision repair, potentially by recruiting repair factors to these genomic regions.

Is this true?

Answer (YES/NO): NO